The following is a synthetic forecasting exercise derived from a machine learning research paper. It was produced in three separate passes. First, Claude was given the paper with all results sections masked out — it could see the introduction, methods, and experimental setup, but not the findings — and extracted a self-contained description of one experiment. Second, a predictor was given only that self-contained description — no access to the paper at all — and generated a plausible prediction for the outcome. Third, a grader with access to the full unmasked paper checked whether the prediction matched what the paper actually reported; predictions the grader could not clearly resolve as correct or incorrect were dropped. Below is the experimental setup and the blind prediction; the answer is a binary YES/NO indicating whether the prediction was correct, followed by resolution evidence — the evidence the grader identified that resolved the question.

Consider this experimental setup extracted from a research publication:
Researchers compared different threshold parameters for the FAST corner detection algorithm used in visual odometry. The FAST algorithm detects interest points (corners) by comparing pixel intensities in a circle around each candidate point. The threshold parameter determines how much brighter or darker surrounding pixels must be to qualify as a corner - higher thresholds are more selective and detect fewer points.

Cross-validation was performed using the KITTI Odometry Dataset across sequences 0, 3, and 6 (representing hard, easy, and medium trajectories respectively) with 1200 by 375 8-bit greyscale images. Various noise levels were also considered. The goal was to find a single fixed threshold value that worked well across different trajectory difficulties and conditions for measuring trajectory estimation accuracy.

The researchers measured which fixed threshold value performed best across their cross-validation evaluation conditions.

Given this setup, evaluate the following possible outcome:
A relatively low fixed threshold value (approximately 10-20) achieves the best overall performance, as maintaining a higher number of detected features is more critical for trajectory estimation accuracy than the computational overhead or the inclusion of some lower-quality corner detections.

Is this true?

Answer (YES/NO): NO